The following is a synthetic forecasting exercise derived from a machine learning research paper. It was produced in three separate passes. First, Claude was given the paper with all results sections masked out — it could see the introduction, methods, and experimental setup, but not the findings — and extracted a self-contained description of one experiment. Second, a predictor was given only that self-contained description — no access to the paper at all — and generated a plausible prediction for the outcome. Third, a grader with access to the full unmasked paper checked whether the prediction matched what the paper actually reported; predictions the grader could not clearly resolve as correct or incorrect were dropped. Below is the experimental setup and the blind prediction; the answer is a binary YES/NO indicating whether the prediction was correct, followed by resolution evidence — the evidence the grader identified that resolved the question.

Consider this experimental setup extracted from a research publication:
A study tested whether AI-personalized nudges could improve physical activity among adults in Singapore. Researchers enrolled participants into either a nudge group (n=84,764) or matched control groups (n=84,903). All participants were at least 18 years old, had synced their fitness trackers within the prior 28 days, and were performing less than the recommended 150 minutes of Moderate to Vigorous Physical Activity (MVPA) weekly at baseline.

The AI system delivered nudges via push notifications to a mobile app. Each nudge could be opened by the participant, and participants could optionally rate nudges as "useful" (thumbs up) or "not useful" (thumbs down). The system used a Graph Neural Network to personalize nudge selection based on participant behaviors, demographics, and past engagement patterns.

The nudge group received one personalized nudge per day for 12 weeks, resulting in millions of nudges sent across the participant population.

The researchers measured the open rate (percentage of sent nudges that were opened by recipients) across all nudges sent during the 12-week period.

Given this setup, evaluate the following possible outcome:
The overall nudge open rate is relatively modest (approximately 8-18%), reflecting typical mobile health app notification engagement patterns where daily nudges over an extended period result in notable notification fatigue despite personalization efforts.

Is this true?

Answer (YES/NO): YES